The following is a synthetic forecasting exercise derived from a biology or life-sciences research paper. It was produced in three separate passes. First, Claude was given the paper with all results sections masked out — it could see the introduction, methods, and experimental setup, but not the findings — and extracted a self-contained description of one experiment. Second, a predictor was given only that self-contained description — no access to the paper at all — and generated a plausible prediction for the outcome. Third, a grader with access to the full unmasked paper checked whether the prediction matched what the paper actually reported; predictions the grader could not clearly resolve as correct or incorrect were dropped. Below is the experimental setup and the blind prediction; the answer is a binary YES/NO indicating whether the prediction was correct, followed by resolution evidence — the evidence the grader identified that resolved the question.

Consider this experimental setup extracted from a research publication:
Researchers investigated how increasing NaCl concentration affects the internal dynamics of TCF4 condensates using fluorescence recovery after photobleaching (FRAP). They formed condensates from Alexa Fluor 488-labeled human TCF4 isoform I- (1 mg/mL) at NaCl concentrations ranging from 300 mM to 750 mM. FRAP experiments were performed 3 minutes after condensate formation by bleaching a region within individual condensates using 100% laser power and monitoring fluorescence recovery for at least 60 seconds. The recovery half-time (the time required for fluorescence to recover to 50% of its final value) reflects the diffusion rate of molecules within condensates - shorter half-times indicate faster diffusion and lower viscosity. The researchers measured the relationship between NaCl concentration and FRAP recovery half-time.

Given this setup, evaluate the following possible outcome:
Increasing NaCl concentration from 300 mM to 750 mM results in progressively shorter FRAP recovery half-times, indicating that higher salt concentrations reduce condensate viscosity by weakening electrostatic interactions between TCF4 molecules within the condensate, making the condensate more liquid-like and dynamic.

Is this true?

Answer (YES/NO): NO